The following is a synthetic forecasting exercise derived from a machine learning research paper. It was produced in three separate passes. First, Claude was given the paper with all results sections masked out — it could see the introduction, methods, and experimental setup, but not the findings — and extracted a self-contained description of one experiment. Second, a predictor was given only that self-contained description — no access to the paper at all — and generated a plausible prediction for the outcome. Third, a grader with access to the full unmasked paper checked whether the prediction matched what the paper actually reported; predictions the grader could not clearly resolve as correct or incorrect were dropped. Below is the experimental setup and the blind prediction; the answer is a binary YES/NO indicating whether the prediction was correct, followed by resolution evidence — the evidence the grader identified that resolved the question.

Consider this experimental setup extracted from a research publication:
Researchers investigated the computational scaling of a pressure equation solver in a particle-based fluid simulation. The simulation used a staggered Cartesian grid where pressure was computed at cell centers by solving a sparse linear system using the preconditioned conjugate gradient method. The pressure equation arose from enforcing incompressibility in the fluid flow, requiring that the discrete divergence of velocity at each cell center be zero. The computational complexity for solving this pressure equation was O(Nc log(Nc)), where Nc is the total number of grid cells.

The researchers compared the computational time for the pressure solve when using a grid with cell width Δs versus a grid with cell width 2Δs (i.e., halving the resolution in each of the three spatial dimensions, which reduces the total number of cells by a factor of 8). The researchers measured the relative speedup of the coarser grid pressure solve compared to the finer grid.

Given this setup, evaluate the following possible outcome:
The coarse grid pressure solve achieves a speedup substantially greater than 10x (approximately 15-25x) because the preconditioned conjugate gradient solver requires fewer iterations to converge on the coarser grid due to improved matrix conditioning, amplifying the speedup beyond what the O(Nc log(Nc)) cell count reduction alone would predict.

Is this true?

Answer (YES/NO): NO